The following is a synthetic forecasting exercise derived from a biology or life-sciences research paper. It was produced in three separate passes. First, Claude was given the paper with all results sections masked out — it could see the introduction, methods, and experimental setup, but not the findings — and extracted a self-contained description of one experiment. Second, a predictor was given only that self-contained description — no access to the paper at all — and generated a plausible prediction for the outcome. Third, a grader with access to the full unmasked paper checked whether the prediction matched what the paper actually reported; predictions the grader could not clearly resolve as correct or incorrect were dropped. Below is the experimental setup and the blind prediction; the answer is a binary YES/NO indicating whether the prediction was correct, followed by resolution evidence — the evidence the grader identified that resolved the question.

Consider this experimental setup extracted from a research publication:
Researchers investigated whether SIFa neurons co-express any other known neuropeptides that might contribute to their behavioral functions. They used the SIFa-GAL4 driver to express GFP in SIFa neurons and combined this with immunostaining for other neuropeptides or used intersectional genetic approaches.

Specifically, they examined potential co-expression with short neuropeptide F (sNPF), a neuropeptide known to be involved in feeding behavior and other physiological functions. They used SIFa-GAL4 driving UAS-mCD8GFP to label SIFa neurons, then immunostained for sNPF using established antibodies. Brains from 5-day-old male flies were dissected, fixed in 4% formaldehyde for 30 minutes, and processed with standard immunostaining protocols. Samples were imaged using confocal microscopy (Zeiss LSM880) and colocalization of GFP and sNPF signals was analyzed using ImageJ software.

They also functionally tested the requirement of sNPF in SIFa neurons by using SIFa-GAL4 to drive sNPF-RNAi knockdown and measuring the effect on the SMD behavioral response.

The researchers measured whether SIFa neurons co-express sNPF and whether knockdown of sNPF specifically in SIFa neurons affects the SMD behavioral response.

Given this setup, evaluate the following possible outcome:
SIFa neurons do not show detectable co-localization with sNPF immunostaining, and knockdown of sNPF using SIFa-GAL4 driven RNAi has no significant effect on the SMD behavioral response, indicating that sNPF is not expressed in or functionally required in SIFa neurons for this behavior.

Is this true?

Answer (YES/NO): YES